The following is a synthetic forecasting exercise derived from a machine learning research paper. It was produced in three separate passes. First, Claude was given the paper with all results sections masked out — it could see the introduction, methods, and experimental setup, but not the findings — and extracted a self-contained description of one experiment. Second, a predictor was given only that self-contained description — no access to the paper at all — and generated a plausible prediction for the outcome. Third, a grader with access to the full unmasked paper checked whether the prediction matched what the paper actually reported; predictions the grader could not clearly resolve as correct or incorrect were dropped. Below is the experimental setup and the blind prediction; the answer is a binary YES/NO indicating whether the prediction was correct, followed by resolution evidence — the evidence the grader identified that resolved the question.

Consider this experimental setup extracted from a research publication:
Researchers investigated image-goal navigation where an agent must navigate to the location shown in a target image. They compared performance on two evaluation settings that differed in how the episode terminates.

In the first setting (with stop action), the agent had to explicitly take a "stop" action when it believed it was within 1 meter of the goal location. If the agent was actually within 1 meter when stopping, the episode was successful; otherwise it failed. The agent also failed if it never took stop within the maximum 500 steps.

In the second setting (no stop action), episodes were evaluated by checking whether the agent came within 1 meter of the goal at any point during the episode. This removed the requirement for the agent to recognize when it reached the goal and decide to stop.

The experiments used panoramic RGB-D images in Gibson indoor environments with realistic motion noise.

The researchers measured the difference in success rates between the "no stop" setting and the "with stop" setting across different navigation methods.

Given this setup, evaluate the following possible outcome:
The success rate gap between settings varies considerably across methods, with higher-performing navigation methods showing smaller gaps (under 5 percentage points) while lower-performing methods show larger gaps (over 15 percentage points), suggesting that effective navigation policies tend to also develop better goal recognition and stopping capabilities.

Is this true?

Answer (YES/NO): NO